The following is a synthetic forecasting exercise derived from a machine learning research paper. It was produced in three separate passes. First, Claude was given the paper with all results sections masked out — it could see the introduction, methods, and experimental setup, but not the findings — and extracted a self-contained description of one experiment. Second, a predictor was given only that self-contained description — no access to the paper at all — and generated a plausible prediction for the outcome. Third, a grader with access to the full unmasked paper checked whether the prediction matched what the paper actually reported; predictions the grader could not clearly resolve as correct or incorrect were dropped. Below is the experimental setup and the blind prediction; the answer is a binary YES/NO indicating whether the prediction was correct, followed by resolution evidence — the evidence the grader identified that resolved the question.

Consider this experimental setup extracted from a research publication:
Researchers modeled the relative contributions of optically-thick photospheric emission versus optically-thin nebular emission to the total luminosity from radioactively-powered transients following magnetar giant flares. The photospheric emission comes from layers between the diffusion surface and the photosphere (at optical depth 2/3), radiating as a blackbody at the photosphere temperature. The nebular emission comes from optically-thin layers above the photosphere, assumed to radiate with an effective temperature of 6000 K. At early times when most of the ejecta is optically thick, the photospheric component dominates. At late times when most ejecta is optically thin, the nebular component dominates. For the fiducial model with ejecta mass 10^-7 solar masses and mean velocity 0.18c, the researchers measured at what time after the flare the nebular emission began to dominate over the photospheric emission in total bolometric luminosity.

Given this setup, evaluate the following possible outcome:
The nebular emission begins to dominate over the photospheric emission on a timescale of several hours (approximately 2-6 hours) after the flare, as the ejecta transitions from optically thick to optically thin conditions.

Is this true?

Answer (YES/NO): NO